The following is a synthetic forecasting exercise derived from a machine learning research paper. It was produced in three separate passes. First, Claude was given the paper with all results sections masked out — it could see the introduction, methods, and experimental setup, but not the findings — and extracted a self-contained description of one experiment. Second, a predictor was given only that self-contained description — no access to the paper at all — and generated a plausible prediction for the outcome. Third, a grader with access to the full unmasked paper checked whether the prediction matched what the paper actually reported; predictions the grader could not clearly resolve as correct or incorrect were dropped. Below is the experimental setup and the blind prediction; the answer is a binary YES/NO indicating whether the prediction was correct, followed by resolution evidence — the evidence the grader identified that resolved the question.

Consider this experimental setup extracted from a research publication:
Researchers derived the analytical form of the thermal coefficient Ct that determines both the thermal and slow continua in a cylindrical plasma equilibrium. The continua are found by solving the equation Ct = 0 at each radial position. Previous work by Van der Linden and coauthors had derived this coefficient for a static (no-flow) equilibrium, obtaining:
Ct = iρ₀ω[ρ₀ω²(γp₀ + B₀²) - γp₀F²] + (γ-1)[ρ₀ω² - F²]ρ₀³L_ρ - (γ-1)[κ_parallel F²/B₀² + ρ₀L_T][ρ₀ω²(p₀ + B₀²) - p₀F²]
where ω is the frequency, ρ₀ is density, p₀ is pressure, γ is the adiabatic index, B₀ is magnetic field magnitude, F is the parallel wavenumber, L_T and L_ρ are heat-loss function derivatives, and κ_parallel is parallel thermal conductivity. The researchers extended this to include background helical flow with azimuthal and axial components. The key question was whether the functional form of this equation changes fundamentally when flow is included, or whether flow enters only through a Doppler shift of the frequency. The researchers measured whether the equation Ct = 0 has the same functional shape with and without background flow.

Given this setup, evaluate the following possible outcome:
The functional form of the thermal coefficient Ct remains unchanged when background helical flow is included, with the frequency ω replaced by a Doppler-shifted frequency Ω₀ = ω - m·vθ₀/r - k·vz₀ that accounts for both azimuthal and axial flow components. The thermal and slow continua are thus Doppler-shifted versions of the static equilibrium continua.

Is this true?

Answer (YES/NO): YES